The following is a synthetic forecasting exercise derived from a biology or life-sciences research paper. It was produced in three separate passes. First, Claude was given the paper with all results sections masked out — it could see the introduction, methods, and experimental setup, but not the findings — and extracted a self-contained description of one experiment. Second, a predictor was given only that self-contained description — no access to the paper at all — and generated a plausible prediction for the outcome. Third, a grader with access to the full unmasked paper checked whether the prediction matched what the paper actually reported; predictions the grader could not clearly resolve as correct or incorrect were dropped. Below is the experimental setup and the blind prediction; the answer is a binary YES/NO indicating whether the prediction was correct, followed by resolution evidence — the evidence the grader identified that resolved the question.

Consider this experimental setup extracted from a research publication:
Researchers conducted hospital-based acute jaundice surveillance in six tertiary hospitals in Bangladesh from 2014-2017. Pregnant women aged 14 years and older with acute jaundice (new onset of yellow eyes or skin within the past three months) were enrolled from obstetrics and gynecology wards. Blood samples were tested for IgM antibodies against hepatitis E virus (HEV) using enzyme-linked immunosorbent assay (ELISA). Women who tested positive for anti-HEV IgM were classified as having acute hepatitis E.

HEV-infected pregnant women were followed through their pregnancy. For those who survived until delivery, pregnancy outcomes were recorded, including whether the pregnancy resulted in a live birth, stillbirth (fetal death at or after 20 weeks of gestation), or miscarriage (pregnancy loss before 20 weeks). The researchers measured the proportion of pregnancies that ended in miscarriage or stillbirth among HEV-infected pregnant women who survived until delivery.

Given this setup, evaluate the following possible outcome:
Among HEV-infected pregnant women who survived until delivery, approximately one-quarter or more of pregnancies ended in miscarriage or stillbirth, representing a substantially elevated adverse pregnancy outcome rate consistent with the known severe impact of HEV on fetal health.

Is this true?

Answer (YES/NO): NO